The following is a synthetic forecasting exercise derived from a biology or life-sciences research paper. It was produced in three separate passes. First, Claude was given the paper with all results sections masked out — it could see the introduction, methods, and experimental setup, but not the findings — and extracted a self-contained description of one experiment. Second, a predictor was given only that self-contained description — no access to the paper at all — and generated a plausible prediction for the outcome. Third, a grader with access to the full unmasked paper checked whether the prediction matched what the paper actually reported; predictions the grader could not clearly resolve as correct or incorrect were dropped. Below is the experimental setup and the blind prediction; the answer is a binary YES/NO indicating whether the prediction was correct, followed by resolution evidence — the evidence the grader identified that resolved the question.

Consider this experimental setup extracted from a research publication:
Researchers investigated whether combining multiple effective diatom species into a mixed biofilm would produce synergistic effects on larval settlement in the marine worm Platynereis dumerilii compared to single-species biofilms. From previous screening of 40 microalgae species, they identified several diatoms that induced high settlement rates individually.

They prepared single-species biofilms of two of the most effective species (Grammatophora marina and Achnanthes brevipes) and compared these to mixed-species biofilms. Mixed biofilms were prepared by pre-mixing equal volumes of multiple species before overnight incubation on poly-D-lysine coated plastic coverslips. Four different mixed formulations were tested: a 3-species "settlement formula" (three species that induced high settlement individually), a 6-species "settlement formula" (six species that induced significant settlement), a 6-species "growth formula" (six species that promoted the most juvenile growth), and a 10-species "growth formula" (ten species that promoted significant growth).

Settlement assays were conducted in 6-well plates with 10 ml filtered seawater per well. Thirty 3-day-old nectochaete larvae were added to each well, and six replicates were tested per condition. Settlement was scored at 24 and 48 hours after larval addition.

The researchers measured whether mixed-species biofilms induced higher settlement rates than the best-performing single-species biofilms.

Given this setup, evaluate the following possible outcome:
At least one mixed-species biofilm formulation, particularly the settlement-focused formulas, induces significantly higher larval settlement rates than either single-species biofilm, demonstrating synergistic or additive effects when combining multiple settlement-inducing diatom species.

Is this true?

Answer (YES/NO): NO